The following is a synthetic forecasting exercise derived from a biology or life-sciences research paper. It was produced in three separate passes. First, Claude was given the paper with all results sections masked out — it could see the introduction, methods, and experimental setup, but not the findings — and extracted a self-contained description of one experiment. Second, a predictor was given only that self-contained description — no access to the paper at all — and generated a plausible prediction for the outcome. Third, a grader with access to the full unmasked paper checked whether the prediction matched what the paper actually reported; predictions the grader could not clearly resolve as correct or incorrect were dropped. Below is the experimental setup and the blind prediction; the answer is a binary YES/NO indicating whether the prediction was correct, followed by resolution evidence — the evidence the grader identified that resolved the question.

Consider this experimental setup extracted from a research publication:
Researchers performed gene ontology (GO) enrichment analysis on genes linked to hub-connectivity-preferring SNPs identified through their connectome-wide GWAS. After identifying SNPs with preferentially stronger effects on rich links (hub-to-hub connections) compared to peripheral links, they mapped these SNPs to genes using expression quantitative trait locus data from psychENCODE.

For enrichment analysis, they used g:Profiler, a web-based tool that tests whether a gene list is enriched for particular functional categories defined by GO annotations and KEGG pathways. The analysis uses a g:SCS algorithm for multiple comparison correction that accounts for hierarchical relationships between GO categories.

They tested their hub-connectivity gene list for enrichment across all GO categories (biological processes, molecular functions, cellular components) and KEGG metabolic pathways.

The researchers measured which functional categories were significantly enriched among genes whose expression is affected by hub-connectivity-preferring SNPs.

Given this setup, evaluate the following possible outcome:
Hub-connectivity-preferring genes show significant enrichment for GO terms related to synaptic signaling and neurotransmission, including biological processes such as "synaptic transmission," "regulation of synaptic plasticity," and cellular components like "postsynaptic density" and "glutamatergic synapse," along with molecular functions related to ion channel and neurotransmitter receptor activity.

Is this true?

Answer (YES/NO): NO